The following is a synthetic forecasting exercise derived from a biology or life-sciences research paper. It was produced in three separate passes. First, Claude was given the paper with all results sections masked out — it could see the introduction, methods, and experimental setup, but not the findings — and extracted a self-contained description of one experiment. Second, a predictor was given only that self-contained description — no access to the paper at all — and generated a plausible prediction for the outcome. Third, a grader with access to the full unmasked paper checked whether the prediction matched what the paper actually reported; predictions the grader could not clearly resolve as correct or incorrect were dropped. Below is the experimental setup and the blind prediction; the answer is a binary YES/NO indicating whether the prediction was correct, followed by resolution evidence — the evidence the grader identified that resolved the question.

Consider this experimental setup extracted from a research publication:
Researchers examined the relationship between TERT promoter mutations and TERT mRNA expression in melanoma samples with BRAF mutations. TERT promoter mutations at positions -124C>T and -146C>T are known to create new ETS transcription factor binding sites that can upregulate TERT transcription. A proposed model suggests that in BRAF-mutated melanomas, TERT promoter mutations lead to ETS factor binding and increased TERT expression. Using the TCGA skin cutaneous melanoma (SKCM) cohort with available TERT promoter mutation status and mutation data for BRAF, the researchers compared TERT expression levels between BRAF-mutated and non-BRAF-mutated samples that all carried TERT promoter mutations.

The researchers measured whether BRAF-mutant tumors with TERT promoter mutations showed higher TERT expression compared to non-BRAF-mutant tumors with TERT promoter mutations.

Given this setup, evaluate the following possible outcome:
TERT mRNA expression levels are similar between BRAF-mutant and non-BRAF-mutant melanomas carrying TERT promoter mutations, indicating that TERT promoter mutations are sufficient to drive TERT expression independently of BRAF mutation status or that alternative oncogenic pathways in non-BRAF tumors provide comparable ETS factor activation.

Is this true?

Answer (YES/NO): NO